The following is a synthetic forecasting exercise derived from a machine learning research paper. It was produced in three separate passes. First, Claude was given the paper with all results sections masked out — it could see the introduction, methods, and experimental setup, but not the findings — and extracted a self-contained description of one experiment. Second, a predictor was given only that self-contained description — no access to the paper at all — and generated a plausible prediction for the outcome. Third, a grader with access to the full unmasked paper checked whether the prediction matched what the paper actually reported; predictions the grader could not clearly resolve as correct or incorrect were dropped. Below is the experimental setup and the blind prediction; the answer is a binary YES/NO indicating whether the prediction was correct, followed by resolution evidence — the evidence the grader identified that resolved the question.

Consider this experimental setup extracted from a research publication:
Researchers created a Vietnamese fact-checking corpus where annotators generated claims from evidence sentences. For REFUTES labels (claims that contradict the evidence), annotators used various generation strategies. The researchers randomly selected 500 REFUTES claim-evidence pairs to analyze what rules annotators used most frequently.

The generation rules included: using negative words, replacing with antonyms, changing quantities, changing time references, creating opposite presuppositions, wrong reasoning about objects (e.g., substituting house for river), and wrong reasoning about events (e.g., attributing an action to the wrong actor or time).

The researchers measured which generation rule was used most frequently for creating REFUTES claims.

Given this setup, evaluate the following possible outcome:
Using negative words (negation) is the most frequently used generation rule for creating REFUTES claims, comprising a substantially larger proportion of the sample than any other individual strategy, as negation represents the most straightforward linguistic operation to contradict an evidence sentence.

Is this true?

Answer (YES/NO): NO